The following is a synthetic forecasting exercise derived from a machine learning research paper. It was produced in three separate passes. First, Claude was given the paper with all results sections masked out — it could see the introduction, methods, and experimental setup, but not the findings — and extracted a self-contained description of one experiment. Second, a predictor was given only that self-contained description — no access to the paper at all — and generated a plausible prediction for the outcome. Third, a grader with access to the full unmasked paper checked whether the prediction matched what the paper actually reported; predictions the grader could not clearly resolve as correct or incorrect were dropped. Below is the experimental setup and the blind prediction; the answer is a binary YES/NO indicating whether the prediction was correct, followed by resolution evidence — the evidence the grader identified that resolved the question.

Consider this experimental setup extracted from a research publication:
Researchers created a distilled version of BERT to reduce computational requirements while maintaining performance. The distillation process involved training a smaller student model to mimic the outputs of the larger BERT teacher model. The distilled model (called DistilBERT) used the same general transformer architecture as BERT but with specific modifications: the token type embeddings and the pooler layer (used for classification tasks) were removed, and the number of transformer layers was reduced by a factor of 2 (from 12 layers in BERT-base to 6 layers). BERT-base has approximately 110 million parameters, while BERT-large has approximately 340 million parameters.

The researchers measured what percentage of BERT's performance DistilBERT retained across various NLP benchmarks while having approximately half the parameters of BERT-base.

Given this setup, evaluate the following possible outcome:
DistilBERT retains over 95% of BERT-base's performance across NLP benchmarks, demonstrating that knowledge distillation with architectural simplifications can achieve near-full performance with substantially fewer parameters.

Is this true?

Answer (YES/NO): YES